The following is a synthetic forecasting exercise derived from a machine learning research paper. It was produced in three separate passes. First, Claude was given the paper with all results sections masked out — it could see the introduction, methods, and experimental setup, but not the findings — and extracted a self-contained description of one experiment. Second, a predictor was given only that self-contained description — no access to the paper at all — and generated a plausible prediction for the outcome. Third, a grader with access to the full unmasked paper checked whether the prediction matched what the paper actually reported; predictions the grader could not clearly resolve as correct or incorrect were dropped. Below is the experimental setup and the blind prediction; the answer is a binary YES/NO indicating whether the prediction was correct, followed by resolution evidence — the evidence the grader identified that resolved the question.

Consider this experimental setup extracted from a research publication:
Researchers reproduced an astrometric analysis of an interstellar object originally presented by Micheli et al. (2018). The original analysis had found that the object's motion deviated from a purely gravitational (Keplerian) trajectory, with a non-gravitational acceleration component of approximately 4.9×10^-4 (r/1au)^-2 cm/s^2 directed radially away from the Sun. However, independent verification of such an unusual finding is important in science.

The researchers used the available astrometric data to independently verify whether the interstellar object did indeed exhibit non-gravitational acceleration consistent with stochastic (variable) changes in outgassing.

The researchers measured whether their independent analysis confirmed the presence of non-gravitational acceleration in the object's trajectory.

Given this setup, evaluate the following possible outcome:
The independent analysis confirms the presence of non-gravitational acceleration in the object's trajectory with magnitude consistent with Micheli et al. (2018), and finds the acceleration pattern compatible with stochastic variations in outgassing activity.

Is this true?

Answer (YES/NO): YES